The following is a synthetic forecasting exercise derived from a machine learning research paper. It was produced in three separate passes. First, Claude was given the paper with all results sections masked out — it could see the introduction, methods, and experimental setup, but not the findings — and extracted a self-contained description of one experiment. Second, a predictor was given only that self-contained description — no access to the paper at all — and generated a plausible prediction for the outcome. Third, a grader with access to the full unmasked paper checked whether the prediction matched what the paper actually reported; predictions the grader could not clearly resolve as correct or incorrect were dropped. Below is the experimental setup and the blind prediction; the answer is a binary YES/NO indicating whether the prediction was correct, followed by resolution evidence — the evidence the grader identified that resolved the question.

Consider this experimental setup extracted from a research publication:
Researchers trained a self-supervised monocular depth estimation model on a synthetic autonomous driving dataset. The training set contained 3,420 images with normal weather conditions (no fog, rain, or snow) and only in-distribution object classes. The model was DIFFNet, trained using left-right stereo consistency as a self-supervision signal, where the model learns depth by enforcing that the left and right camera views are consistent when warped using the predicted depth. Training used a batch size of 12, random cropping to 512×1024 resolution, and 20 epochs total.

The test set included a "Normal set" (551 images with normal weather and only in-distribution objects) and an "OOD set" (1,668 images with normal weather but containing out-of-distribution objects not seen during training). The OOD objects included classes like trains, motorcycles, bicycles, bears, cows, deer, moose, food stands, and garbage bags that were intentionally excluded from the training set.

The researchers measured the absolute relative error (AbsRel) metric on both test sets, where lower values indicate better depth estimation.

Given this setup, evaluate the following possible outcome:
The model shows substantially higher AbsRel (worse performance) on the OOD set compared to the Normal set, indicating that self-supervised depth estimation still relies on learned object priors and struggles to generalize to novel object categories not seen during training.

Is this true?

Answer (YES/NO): NO